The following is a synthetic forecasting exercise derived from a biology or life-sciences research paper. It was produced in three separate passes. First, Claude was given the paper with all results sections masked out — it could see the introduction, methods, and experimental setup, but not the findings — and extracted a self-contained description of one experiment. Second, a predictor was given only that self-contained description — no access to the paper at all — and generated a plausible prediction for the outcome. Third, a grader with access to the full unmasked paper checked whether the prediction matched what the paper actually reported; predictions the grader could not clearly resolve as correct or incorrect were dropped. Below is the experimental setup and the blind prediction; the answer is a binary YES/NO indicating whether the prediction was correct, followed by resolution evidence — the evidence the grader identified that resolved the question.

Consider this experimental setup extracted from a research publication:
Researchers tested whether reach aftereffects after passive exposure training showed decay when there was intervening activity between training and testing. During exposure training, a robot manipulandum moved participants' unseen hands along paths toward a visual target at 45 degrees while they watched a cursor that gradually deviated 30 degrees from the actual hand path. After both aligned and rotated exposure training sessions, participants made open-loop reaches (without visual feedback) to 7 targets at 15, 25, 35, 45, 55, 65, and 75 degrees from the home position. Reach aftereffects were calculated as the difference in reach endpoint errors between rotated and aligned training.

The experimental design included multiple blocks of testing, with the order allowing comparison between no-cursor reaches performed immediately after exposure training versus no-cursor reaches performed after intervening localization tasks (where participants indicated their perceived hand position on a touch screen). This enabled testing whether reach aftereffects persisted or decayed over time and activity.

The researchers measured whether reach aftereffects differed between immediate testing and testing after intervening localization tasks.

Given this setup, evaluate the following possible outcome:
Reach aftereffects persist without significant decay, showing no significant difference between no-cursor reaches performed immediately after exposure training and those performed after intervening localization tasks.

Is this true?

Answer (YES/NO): YES